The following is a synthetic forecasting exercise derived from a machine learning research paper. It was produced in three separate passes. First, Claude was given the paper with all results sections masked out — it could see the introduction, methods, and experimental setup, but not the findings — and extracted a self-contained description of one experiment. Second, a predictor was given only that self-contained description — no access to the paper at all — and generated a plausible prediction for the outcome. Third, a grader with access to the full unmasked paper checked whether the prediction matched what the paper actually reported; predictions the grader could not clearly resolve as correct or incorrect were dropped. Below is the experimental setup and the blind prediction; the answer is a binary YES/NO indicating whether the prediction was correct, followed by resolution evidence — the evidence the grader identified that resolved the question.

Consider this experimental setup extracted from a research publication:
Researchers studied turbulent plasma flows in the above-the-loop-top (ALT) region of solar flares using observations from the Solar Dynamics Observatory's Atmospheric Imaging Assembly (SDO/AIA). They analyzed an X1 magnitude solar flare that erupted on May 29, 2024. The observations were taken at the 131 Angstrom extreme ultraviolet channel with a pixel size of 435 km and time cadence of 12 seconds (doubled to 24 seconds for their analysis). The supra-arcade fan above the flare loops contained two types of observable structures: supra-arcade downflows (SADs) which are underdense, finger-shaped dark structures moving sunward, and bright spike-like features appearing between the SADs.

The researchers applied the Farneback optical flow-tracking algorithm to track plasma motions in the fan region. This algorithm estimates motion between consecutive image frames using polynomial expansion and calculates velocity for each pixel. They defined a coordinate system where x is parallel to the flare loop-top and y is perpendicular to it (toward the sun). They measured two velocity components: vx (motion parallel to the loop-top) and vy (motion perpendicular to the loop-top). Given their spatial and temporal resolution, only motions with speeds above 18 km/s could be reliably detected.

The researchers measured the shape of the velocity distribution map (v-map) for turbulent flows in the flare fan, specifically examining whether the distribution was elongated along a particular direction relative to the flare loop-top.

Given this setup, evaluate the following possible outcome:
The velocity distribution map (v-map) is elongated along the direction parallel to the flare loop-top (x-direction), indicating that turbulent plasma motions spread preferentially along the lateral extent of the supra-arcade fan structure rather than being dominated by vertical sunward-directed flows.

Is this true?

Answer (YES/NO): NO